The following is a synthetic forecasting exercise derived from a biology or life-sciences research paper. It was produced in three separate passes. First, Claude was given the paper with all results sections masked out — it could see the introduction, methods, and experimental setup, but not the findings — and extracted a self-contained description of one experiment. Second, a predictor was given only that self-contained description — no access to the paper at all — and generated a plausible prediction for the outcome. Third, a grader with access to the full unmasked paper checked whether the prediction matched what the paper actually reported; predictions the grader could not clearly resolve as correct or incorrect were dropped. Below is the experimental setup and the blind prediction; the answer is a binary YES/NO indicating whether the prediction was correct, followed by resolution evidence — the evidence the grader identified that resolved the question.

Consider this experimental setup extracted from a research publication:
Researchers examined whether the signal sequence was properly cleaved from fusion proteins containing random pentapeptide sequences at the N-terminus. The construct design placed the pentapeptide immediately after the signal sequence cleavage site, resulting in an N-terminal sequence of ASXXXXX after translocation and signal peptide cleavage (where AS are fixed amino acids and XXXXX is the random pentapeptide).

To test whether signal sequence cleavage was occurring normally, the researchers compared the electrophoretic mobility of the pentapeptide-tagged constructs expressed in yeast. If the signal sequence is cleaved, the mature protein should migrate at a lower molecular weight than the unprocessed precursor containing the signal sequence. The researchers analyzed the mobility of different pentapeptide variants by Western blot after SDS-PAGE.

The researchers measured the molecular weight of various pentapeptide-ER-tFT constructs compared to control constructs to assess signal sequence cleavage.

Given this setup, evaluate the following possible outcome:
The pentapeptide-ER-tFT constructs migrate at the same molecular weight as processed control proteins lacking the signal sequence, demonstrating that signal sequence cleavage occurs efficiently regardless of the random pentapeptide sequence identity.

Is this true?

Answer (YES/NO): NO